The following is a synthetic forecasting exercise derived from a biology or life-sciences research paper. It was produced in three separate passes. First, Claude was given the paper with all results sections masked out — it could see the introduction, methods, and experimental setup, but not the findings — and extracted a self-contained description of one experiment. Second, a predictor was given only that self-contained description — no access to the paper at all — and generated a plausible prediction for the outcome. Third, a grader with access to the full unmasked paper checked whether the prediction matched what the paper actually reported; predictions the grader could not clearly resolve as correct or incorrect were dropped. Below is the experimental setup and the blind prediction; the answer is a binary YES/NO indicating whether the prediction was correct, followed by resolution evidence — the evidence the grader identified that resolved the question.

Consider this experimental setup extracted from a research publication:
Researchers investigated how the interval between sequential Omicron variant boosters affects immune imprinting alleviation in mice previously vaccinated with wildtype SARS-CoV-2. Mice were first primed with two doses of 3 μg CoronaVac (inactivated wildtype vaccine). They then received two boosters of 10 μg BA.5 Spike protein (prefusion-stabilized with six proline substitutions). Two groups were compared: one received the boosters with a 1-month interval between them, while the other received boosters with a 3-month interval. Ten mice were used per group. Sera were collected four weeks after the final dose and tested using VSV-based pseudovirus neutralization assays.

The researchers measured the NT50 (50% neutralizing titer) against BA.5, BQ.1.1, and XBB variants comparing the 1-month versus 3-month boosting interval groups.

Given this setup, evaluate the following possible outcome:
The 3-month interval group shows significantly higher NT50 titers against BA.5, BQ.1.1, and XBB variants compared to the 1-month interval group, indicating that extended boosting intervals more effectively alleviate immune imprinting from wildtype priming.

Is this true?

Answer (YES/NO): YES